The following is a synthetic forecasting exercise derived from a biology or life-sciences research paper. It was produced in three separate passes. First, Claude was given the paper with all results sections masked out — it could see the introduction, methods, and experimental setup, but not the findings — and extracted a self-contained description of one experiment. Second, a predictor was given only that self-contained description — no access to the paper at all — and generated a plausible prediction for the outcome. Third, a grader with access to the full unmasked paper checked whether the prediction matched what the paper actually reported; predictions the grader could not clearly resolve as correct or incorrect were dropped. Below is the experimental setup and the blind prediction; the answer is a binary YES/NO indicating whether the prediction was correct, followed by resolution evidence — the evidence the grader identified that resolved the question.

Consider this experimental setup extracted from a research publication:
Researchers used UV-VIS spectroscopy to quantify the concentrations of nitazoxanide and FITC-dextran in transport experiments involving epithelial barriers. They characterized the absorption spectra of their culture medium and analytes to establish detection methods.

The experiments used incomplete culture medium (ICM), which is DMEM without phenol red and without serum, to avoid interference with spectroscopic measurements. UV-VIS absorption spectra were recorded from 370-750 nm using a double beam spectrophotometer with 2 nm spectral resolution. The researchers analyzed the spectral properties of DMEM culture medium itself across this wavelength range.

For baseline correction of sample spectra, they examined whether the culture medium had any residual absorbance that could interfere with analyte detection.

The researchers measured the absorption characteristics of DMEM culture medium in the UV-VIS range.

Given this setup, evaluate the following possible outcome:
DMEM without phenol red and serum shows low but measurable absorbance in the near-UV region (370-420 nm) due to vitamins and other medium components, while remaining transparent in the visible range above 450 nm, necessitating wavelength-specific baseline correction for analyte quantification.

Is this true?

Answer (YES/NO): NO